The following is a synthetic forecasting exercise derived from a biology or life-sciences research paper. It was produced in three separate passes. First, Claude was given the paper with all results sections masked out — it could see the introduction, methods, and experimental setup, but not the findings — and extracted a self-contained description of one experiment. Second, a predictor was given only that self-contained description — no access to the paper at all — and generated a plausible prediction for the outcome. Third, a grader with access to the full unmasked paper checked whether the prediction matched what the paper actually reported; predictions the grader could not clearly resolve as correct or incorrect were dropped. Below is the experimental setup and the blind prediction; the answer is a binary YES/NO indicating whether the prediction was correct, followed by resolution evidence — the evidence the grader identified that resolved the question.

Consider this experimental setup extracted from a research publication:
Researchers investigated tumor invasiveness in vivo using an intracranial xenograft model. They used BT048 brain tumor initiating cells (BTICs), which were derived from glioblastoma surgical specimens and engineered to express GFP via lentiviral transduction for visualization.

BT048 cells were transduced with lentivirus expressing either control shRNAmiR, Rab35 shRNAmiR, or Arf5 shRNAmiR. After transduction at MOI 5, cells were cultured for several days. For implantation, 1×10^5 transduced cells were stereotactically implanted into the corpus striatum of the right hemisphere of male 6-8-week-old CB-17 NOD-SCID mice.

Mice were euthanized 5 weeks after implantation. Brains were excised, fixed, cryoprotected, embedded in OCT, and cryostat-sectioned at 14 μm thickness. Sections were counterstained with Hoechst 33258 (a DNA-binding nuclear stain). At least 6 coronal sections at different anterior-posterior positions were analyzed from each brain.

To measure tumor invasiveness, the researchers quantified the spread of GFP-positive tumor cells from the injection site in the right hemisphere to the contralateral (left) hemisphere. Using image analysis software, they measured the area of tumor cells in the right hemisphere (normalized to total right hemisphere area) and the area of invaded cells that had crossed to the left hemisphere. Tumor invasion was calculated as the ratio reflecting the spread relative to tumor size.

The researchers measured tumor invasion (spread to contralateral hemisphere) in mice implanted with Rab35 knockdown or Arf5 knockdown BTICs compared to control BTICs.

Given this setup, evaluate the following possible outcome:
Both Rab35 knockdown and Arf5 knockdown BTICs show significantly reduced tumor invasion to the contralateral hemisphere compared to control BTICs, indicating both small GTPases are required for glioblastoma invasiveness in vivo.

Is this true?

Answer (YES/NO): NO